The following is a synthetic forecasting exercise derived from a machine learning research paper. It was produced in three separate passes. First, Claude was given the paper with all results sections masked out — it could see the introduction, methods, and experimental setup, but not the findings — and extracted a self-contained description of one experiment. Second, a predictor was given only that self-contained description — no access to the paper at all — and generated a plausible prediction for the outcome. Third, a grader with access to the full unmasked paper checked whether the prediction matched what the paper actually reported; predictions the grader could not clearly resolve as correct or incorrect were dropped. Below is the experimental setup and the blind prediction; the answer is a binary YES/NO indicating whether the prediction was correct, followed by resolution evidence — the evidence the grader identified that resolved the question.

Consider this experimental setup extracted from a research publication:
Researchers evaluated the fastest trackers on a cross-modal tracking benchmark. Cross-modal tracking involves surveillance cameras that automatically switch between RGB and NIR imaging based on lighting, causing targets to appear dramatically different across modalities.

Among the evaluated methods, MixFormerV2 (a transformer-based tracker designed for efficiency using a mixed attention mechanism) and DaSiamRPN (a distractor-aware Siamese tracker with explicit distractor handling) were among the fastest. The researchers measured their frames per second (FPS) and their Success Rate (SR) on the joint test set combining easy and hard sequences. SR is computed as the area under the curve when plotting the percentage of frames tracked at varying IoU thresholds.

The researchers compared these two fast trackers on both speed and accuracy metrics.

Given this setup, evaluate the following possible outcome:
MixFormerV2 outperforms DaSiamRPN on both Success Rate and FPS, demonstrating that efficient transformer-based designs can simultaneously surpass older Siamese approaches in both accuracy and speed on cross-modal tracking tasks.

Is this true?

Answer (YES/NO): YES